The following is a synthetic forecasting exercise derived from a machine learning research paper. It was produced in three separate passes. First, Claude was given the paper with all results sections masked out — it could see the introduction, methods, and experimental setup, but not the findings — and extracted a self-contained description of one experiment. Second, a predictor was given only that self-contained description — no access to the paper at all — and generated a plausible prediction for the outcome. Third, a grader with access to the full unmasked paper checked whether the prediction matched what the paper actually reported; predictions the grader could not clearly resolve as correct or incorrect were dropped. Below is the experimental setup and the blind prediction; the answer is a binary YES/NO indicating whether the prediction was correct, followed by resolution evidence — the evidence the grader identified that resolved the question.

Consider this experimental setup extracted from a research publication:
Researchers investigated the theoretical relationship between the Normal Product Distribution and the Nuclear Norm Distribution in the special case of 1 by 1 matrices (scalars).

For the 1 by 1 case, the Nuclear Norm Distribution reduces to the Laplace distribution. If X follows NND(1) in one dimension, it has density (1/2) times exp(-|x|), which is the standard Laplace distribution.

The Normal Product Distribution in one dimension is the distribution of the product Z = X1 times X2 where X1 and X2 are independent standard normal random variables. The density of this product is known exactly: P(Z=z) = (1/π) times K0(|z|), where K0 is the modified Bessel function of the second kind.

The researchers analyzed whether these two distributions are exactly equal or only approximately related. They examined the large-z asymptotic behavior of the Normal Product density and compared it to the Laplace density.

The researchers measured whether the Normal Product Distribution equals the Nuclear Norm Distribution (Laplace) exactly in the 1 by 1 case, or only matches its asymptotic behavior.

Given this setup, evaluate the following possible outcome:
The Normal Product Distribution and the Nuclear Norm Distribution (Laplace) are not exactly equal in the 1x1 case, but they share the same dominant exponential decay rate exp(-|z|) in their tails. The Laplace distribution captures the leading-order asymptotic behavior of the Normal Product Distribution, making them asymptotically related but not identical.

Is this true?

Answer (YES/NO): YES